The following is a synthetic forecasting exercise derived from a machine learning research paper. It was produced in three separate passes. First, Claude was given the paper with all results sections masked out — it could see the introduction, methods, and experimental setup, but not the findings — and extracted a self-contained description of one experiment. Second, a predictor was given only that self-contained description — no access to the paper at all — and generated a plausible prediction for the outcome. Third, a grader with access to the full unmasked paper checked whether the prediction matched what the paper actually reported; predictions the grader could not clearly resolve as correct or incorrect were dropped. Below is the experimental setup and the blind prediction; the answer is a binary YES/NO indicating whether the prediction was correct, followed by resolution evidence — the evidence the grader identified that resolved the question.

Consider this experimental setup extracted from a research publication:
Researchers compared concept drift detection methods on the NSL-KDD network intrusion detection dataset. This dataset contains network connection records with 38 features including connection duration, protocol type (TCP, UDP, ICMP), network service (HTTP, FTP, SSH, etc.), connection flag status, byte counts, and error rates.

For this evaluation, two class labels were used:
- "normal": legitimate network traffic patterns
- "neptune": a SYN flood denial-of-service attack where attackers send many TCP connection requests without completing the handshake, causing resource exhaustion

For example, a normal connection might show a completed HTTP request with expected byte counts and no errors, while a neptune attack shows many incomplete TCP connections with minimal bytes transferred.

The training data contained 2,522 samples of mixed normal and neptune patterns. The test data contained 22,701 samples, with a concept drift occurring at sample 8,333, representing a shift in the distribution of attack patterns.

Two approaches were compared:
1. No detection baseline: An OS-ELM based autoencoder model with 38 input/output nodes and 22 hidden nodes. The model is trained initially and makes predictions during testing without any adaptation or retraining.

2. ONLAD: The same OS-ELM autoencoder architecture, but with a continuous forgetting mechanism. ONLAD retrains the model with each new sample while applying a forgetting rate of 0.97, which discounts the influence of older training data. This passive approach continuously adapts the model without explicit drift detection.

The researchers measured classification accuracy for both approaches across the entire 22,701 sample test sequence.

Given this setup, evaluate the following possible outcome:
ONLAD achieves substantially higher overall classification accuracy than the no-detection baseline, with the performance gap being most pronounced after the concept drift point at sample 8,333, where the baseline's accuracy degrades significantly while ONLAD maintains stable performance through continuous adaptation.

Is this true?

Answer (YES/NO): NO